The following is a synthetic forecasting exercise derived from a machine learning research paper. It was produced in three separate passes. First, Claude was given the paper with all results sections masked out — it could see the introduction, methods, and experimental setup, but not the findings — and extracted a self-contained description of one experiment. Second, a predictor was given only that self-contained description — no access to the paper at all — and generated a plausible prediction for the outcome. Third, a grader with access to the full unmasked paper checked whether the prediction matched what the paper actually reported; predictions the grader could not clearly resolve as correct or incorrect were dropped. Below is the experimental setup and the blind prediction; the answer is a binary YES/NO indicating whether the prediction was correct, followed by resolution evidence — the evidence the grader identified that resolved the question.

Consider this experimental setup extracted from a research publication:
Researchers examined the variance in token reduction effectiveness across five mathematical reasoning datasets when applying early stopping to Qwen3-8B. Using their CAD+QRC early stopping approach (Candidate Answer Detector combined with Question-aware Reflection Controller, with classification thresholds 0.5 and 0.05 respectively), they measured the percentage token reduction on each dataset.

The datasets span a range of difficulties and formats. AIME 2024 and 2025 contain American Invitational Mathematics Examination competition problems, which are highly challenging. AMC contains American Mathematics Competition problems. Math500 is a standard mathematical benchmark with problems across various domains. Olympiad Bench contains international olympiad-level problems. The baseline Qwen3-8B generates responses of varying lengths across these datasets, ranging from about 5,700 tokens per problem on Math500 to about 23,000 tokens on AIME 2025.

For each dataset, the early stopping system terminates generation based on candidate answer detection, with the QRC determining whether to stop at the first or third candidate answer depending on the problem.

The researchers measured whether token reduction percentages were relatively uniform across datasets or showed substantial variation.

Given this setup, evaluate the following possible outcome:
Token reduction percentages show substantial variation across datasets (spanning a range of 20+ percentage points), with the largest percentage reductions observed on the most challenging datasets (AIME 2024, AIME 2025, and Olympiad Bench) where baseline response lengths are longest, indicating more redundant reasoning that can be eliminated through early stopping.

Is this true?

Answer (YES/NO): NO